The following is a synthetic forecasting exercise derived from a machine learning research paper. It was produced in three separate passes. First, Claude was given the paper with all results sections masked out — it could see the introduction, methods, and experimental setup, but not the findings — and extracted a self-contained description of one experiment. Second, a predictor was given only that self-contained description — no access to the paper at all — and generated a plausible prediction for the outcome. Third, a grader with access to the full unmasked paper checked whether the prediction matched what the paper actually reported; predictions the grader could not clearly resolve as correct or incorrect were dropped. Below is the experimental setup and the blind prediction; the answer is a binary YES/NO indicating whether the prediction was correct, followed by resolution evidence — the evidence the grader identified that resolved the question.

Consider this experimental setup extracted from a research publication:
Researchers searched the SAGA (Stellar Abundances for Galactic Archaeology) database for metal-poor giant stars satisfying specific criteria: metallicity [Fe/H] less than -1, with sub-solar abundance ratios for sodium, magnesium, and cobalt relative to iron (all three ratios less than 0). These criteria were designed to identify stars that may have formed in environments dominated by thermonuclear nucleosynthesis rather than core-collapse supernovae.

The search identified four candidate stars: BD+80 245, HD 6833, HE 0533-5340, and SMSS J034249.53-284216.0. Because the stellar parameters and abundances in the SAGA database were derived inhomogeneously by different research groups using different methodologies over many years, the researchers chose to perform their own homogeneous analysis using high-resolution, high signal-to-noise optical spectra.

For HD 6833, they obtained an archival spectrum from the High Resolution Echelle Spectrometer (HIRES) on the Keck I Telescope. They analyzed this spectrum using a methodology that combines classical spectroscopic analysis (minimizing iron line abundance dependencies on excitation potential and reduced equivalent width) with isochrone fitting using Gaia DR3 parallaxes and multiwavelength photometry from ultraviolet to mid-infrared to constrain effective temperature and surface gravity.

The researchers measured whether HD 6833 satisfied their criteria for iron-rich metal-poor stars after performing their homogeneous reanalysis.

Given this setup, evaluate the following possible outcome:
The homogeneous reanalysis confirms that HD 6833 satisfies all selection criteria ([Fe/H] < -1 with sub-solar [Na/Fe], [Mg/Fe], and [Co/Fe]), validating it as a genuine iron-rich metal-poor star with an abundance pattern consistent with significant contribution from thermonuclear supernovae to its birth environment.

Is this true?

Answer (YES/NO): NO